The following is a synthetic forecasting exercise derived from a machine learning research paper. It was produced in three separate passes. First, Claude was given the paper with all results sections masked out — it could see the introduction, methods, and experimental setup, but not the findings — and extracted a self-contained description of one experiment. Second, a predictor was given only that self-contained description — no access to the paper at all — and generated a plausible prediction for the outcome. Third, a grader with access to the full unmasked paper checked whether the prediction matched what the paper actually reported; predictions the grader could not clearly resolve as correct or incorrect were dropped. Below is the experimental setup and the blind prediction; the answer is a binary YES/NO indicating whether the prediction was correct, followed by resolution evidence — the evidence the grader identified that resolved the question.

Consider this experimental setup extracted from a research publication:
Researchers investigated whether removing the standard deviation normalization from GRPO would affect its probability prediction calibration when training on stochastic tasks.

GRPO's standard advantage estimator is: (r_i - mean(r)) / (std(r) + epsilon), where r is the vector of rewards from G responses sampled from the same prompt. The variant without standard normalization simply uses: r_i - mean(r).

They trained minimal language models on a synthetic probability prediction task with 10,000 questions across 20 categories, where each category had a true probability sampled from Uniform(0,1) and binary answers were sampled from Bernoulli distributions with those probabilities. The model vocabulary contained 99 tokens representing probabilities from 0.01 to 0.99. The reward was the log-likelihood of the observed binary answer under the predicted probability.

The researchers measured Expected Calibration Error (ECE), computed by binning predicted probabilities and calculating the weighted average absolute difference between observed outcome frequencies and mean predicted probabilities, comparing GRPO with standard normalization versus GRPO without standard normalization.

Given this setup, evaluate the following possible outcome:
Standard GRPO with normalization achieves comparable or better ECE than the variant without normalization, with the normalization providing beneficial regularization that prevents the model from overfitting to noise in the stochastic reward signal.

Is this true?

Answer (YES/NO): NO